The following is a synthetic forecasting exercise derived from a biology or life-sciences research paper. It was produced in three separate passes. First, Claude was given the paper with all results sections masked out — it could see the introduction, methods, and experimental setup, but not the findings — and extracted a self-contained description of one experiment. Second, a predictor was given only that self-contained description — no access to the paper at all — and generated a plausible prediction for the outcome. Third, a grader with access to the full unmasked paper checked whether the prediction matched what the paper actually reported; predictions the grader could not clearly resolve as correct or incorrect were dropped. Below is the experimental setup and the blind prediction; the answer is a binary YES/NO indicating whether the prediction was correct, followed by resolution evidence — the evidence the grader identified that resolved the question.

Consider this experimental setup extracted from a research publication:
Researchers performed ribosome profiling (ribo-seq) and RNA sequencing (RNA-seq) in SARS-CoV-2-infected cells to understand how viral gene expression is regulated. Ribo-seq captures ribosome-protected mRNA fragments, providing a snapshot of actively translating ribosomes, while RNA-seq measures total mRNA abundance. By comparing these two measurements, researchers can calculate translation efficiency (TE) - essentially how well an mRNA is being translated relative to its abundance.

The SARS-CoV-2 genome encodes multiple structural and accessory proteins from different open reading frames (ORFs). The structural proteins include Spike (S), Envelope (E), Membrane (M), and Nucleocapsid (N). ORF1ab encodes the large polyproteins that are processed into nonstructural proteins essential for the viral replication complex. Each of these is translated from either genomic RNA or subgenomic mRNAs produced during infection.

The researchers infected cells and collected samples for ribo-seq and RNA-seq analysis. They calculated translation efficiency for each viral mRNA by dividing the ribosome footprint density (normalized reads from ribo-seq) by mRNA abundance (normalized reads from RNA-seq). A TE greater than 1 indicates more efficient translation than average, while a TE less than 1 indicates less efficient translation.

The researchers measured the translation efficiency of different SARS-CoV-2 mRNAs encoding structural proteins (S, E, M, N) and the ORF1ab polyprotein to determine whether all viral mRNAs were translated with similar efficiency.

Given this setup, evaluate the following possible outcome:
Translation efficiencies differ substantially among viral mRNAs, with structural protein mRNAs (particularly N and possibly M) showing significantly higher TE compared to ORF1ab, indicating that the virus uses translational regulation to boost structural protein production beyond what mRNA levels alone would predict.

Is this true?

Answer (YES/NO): NO